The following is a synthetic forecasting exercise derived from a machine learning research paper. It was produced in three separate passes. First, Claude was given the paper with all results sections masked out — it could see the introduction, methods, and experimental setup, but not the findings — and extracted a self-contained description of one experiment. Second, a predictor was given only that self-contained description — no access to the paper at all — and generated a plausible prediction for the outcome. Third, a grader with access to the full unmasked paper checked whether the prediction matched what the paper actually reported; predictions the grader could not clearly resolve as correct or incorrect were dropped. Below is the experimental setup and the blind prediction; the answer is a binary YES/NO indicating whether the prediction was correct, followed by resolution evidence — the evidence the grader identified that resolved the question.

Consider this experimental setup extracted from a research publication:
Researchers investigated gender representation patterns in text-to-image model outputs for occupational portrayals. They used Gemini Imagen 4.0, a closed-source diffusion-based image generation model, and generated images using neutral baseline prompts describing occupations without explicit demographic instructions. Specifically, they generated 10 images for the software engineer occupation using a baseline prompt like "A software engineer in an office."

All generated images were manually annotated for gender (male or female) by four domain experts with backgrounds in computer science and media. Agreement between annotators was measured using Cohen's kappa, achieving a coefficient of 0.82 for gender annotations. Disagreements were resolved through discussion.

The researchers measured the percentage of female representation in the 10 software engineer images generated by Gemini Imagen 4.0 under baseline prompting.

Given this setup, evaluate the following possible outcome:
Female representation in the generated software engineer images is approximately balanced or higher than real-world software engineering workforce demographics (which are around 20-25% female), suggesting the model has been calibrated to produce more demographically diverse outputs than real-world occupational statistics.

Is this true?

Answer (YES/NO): NO